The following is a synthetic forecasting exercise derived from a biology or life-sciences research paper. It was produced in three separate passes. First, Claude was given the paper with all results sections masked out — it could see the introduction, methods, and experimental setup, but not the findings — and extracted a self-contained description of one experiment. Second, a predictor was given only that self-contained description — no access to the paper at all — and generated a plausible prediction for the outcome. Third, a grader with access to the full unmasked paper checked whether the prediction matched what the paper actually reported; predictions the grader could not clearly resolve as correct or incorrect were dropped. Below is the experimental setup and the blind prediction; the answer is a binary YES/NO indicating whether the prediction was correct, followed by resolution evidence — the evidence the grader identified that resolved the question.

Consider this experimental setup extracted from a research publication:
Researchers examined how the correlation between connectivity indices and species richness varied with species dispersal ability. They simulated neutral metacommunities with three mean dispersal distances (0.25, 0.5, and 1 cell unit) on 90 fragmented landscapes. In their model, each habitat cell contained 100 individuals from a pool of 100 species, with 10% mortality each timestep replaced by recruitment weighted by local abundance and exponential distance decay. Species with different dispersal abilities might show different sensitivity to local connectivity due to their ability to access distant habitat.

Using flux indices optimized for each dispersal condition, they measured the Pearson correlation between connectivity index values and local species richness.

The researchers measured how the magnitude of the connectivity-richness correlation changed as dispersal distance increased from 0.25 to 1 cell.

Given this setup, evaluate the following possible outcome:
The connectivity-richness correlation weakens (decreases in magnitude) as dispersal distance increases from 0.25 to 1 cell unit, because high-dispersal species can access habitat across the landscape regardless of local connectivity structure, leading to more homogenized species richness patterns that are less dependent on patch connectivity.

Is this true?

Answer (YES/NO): NO